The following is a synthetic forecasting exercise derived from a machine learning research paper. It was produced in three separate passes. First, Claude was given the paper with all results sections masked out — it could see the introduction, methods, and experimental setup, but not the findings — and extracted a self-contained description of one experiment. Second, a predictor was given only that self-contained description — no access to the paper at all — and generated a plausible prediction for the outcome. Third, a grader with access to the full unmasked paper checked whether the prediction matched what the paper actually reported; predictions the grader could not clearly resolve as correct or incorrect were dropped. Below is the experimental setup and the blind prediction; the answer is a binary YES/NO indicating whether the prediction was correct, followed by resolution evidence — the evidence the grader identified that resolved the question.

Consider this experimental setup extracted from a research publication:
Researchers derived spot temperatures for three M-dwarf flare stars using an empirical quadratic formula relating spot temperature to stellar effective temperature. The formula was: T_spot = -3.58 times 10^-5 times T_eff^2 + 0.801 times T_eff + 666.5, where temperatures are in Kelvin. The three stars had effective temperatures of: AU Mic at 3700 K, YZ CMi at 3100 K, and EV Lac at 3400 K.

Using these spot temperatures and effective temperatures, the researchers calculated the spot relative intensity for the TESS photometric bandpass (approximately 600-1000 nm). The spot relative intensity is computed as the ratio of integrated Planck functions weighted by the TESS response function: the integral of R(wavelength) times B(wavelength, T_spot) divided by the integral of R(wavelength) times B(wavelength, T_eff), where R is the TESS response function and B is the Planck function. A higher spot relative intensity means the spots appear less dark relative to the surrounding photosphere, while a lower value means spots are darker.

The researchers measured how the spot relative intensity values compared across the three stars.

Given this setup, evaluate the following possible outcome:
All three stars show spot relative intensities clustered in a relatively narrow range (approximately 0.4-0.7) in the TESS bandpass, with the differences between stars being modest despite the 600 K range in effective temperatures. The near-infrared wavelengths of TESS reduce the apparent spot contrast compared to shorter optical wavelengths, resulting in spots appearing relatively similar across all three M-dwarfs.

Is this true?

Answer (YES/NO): YES